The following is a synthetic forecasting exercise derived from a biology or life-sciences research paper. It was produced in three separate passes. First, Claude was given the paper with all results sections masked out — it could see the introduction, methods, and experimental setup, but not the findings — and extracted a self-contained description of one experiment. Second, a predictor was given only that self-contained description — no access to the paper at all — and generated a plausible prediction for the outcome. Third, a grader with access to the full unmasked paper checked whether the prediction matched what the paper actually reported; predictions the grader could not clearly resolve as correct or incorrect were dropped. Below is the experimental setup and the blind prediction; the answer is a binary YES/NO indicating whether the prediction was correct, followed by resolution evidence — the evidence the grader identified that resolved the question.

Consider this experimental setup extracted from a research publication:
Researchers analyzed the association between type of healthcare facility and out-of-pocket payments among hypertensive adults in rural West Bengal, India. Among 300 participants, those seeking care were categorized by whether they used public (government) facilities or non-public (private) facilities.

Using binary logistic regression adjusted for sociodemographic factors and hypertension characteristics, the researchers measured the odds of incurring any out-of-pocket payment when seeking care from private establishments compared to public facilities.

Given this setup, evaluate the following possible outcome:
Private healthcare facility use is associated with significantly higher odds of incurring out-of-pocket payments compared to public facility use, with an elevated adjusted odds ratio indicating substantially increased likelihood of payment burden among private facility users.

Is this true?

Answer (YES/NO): YES